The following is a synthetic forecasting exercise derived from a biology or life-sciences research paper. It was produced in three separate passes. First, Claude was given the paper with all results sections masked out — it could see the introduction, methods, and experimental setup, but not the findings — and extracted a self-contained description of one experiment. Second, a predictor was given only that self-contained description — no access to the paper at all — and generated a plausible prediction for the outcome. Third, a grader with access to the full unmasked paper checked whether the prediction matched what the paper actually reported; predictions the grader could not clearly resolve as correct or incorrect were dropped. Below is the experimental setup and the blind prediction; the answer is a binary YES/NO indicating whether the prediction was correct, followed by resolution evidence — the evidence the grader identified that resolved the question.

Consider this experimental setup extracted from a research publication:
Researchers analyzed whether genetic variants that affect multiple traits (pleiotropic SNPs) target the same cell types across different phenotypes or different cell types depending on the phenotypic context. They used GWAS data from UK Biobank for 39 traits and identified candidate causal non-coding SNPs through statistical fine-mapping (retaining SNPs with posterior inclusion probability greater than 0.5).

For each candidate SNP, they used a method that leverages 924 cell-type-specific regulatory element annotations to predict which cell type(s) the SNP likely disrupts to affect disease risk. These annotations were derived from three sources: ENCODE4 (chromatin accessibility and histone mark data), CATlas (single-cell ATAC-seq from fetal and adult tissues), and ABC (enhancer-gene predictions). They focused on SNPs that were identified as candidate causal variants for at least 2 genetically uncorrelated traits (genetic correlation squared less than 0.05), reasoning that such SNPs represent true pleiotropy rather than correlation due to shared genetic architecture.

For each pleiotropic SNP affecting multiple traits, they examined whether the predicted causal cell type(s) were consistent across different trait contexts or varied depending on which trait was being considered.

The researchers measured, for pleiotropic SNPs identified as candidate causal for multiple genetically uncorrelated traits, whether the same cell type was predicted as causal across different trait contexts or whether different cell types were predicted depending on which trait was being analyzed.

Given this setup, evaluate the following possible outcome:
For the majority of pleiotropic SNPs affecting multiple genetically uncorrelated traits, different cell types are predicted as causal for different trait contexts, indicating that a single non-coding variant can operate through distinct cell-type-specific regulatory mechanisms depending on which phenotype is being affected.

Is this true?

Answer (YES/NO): YES